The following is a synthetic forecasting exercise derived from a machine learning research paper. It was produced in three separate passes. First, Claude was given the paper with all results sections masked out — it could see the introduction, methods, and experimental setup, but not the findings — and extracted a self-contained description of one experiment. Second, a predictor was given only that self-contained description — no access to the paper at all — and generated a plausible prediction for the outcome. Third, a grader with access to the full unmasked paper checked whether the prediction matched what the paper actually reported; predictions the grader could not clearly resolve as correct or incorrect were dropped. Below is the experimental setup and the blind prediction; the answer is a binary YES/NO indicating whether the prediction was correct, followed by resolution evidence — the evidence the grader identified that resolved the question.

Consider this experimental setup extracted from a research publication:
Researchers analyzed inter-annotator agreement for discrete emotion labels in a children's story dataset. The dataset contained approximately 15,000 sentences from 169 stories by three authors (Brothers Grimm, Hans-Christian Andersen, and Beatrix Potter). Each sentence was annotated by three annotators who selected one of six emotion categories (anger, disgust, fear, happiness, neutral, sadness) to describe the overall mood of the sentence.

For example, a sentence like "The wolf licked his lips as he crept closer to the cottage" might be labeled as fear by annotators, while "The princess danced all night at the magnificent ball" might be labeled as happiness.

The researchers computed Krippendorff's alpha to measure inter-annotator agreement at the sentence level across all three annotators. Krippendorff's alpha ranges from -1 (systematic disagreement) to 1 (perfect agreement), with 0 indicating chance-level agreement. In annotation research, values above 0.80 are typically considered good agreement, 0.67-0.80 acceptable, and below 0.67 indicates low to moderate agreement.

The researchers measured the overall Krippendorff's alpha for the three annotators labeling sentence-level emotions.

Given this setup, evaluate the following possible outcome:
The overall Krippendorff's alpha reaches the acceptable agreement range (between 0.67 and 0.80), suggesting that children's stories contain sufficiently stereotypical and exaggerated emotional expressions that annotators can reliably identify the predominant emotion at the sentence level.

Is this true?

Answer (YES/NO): NO